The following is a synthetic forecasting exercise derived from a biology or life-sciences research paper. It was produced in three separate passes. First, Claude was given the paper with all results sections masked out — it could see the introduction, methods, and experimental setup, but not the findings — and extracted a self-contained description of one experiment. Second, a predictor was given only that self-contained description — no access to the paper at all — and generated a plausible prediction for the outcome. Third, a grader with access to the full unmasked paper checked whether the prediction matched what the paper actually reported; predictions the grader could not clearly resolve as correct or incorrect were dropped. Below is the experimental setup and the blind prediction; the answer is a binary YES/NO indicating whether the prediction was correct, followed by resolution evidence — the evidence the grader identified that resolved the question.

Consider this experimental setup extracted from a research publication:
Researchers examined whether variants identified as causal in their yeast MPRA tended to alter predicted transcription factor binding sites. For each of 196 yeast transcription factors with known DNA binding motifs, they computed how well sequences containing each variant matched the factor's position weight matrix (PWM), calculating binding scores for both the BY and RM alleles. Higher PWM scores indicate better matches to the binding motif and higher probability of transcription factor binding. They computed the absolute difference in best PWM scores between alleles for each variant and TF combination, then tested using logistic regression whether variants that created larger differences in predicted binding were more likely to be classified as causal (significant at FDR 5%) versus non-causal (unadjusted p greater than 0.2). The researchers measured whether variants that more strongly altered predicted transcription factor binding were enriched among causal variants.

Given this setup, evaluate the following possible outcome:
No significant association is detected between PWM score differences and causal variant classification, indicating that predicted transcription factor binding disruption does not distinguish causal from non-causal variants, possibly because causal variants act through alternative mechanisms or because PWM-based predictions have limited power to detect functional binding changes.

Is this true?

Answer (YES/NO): NO